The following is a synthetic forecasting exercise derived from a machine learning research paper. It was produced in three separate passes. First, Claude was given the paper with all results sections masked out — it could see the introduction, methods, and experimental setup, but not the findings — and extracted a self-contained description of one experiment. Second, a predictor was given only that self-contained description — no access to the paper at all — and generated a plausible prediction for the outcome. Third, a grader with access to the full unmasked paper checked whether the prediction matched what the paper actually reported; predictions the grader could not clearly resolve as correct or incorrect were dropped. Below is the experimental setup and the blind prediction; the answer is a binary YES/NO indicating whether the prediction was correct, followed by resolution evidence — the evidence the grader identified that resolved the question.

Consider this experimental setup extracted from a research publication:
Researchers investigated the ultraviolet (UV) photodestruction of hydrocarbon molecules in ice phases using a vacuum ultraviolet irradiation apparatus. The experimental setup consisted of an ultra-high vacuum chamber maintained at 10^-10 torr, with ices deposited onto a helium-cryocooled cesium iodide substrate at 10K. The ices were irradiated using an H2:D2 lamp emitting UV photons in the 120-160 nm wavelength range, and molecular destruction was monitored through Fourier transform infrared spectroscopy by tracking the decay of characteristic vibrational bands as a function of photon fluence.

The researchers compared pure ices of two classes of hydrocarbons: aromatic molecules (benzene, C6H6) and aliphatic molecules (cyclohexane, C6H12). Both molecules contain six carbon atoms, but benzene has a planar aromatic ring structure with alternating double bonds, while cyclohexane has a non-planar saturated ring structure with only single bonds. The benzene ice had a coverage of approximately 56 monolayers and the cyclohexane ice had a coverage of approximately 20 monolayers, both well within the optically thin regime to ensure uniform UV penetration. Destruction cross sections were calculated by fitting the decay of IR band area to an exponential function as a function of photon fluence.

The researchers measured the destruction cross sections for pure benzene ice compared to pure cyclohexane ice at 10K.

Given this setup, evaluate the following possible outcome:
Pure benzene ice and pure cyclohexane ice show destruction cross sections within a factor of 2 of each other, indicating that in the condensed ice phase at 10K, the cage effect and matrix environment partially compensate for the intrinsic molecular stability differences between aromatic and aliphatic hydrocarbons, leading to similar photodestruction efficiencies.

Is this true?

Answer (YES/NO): NO